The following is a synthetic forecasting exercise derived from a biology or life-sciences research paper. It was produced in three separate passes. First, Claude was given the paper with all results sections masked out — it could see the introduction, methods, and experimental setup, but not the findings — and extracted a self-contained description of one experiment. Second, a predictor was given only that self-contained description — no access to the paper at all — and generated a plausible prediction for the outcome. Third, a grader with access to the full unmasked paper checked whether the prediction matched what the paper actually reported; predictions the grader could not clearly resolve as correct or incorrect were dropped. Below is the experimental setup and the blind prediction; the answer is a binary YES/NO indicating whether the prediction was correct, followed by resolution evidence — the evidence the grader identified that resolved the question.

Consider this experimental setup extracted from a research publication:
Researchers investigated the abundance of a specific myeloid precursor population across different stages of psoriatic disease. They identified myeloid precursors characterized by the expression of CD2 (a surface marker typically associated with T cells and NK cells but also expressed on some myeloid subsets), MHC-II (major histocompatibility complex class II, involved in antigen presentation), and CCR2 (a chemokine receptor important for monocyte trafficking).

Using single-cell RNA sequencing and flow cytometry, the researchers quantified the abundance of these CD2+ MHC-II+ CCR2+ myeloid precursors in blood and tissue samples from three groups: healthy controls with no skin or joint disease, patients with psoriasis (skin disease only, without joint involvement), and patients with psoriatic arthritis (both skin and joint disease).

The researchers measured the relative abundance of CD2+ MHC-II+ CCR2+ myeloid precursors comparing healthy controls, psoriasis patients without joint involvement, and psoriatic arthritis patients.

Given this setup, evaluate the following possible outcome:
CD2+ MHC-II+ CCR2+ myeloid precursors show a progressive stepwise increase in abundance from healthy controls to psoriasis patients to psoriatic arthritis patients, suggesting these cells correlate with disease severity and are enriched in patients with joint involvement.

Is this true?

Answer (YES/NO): NO